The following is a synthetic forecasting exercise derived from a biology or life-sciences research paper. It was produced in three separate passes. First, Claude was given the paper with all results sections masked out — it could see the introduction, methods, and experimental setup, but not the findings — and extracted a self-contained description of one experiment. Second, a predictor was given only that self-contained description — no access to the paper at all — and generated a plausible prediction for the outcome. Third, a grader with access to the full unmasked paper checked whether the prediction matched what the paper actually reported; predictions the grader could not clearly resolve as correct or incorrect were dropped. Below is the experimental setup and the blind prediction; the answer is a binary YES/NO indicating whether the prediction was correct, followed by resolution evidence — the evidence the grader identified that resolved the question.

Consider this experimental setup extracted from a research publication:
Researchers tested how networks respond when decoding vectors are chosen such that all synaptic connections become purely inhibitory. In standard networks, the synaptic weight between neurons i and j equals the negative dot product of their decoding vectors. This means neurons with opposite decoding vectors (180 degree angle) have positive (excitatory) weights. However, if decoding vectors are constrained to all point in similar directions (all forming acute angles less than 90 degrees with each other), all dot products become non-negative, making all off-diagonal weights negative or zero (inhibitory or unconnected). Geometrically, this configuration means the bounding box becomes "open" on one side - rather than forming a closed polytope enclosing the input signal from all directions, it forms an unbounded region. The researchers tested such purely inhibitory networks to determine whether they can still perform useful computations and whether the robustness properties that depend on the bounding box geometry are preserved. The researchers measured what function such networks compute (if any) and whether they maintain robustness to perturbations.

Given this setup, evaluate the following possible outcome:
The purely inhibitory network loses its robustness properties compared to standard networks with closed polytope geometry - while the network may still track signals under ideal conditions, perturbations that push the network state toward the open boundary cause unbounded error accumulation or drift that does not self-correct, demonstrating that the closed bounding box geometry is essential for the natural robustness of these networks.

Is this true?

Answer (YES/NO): NO